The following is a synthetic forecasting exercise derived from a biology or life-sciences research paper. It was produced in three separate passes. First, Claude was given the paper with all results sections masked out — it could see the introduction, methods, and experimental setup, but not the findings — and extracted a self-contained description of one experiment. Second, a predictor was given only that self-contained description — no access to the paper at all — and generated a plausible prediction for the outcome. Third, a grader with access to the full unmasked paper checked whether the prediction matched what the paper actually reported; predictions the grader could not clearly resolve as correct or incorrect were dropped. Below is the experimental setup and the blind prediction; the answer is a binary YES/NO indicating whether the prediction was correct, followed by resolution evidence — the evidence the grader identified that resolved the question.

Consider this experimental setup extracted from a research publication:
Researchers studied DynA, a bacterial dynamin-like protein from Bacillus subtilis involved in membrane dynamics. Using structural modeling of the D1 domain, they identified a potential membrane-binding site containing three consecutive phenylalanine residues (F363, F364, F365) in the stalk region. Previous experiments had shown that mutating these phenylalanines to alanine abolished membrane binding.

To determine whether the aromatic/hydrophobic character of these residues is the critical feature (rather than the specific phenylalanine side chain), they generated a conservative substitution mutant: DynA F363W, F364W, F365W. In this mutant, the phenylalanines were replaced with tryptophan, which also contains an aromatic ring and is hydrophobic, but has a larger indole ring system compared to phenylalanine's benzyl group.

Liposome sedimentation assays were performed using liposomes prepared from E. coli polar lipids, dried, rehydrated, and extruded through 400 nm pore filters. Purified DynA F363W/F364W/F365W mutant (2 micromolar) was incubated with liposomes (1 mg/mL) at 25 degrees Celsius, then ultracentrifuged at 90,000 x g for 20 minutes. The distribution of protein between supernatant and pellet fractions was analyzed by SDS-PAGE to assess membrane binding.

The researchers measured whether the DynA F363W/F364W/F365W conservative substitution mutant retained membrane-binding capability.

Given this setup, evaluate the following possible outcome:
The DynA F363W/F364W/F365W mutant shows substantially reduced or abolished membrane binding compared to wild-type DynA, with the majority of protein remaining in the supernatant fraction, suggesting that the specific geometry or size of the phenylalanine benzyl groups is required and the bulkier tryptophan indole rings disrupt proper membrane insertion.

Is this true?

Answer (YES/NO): NO